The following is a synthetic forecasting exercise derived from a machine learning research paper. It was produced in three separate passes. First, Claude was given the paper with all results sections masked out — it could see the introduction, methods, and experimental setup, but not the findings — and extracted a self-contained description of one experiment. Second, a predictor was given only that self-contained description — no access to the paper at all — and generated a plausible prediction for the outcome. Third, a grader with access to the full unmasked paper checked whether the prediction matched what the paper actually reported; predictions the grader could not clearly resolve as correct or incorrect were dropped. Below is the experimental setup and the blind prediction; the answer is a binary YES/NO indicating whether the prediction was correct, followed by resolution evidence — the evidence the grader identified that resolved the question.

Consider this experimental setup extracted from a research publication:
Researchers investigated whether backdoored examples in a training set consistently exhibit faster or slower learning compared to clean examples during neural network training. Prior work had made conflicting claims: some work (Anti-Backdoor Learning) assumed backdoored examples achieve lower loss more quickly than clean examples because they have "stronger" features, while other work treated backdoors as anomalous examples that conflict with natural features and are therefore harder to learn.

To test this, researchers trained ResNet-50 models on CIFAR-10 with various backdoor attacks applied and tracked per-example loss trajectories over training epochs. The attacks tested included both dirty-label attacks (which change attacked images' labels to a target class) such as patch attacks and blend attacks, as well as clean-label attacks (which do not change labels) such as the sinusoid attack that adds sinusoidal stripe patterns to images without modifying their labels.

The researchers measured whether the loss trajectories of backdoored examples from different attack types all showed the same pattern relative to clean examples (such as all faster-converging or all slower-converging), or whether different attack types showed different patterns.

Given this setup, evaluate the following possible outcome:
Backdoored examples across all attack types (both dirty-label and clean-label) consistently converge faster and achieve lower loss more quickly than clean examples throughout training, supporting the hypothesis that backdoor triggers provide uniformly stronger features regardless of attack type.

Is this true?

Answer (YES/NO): NO